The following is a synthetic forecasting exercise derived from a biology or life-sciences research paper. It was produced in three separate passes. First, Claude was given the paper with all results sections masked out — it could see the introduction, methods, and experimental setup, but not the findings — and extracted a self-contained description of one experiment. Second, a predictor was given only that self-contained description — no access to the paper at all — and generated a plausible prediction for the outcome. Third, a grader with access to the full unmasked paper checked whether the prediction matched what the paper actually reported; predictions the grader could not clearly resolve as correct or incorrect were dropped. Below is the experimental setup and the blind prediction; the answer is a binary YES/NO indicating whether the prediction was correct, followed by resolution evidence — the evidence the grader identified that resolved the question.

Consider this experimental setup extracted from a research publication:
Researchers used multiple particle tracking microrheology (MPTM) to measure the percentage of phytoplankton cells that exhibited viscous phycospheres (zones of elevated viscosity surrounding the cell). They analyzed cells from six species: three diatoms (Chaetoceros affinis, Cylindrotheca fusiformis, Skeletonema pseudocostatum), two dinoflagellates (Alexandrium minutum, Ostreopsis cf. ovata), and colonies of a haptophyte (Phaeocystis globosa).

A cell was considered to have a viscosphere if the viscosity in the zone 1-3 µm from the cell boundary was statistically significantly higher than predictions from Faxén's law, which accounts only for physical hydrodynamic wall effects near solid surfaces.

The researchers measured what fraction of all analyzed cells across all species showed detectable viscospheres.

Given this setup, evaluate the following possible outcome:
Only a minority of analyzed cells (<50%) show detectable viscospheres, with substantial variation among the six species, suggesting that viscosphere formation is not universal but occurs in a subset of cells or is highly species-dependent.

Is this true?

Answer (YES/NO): YES